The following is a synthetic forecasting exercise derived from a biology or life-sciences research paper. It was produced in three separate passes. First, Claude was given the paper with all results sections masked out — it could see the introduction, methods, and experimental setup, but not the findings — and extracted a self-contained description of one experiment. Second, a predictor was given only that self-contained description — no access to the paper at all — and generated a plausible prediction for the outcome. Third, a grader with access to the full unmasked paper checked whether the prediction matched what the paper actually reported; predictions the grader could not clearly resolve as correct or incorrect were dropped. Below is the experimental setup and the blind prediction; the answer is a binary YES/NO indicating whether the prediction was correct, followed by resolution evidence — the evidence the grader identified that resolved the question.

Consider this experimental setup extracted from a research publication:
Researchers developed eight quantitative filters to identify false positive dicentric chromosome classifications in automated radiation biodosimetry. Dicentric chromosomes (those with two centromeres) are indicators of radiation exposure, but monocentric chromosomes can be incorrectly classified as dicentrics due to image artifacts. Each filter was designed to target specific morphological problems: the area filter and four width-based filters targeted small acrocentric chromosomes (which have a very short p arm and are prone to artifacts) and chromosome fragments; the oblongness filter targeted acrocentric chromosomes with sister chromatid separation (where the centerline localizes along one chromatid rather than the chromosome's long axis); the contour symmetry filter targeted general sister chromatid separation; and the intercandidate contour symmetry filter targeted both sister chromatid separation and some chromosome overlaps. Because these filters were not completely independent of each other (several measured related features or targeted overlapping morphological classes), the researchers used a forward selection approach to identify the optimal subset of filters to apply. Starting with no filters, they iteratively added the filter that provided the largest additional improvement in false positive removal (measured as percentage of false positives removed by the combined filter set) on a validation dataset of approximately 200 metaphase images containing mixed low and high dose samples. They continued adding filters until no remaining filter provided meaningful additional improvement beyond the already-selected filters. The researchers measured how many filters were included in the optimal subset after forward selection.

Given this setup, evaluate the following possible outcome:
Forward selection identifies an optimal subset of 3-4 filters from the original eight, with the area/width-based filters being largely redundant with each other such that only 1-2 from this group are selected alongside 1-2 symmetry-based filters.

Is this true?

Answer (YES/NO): NO